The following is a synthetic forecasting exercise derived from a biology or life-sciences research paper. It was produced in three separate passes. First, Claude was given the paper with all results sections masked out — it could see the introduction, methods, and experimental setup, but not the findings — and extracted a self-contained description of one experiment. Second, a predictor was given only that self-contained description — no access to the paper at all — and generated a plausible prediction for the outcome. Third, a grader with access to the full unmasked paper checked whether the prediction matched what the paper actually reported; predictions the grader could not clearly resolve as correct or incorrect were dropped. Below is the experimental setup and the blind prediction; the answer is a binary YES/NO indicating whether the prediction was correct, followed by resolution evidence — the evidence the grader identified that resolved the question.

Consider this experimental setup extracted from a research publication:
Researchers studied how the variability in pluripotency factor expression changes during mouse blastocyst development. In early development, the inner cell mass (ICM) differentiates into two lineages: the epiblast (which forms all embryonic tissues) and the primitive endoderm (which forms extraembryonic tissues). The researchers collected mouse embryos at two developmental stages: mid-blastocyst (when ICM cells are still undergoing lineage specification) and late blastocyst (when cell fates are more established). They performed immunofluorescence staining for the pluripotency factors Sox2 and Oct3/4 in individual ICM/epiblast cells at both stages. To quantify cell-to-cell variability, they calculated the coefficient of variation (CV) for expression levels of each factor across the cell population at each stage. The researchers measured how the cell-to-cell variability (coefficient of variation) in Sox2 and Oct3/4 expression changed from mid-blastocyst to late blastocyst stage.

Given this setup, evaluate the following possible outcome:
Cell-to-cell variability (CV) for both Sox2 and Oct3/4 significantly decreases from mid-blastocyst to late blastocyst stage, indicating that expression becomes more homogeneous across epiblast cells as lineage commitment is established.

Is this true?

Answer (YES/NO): YES